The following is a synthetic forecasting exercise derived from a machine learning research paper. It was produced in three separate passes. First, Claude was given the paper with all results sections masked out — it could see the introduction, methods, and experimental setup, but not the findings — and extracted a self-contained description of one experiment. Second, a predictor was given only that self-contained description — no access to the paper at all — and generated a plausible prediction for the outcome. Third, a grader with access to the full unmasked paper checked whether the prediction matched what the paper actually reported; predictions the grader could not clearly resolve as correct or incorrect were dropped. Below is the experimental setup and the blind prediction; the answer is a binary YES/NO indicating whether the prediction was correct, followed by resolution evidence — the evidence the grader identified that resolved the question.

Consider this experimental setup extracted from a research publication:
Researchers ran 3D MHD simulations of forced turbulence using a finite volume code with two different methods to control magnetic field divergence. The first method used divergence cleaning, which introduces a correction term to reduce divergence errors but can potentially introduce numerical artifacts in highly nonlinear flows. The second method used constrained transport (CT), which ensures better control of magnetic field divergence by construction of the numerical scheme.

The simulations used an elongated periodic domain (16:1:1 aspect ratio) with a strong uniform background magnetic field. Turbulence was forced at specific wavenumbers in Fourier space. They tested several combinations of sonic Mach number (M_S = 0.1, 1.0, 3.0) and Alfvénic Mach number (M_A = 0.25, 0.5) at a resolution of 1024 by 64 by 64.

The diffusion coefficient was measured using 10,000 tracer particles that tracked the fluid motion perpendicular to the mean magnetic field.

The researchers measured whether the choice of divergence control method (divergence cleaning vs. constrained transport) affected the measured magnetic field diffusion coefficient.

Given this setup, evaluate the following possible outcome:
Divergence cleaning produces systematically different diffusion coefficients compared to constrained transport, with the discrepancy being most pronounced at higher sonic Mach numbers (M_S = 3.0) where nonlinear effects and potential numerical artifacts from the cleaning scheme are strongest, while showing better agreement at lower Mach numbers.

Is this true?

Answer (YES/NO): NO